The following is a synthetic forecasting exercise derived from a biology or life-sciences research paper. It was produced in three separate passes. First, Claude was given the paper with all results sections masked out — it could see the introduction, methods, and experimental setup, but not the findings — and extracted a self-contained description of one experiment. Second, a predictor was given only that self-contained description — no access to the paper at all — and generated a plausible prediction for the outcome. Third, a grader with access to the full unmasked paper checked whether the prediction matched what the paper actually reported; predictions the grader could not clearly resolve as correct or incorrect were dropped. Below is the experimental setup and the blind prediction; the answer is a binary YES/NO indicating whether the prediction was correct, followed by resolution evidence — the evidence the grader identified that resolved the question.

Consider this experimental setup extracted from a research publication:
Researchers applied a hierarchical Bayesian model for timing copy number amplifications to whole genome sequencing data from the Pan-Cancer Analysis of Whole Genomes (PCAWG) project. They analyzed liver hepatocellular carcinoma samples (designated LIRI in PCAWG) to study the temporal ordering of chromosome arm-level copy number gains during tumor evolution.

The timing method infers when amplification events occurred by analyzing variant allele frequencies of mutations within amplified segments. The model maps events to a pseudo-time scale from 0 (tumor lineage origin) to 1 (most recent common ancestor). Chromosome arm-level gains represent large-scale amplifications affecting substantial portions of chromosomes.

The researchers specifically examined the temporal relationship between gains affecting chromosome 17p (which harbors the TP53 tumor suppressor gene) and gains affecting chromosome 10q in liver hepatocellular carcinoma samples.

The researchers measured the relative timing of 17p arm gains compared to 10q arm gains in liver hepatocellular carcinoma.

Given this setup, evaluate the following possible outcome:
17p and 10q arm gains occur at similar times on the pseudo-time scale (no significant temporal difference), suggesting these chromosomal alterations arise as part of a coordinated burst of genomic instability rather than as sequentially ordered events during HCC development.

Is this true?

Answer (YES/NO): NO